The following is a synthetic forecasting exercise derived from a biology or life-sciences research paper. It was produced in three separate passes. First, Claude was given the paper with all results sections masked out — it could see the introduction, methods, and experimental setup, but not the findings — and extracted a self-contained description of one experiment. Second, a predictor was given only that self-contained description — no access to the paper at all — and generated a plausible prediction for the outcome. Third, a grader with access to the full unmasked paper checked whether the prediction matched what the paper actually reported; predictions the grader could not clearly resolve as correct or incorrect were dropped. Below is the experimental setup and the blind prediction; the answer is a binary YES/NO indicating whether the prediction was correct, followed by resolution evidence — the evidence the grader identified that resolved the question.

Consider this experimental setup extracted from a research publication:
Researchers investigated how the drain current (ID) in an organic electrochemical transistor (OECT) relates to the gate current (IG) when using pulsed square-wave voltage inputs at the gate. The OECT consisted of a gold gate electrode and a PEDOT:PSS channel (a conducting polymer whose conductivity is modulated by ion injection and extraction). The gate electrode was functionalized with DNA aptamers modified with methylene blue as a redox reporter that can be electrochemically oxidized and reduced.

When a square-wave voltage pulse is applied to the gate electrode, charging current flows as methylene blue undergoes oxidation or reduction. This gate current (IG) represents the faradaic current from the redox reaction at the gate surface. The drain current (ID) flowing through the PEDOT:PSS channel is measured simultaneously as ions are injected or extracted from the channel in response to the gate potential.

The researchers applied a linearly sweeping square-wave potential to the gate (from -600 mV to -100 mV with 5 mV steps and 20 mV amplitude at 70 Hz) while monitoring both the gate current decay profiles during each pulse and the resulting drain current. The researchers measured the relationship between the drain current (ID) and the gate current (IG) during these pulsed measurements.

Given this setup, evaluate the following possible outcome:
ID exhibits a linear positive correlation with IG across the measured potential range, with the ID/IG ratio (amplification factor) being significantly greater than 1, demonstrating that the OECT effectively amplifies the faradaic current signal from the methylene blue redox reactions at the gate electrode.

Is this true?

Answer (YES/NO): NO